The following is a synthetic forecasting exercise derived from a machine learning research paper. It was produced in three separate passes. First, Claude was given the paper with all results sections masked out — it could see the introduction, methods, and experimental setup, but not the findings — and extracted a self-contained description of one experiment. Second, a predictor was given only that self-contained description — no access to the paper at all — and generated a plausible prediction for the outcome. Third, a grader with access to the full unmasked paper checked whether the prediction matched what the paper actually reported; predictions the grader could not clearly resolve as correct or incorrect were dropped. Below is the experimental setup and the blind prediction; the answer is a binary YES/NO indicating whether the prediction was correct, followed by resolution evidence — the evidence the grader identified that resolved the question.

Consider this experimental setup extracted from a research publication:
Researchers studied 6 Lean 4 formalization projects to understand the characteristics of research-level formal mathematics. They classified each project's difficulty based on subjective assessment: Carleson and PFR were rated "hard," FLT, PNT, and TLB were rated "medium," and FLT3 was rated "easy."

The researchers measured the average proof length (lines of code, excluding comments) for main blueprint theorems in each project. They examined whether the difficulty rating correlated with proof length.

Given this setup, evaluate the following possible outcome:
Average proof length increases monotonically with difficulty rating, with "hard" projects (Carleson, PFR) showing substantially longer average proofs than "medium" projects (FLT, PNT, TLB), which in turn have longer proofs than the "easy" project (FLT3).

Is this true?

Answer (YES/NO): YES